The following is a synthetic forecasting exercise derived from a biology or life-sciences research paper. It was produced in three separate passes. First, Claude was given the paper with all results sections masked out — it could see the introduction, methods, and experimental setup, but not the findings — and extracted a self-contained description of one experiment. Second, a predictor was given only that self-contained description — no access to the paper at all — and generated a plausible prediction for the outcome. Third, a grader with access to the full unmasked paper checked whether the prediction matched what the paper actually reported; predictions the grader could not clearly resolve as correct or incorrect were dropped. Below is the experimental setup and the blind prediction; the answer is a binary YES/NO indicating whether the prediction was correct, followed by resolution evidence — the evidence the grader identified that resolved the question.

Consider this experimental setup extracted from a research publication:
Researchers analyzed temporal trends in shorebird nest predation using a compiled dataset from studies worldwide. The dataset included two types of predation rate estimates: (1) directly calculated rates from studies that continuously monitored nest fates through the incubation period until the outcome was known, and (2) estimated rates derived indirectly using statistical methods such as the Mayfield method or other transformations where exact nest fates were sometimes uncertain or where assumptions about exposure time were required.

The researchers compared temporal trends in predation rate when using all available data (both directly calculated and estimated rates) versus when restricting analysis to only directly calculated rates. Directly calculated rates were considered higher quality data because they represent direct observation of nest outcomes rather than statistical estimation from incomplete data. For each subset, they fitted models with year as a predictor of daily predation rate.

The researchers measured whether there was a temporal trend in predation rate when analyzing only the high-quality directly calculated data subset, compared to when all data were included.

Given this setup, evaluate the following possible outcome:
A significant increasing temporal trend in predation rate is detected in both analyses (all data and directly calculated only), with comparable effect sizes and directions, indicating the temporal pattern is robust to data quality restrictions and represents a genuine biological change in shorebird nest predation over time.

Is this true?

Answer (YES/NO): NO